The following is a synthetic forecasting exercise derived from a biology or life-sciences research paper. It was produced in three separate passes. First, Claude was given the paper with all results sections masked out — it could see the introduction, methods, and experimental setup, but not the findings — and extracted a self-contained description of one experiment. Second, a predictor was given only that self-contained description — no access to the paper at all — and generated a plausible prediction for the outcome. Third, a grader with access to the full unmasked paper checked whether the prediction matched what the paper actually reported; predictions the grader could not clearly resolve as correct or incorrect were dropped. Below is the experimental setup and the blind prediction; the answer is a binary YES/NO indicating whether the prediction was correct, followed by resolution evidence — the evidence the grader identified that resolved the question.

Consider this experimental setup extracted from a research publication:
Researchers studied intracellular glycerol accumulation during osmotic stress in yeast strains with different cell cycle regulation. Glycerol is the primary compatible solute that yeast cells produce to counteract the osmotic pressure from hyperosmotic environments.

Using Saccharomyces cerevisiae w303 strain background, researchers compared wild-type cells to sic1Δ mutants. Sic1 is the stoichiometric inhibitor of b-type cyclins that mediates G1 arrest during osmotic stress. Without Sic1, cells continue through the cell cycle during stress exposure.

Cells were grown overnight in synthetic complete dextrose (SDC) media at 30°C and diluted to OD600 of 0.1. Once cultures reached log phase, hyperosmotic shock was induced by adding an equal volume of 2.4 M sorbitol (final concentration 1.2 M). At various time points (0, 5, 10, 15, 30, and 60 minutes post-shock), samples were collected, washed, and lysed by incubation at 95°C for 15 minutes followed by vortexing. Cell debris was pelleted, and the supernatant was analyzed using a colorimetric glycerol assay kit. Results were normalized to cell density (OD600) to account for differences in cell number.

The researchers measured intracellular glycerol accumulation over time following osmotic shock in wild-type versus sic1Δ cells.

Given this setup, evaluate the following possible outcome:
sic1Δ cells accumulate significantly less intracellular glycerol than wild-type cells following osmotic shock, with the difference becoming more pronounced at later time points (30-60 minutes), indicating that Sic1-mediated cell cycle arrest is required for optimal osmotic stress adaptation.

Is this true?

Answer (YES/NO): NO